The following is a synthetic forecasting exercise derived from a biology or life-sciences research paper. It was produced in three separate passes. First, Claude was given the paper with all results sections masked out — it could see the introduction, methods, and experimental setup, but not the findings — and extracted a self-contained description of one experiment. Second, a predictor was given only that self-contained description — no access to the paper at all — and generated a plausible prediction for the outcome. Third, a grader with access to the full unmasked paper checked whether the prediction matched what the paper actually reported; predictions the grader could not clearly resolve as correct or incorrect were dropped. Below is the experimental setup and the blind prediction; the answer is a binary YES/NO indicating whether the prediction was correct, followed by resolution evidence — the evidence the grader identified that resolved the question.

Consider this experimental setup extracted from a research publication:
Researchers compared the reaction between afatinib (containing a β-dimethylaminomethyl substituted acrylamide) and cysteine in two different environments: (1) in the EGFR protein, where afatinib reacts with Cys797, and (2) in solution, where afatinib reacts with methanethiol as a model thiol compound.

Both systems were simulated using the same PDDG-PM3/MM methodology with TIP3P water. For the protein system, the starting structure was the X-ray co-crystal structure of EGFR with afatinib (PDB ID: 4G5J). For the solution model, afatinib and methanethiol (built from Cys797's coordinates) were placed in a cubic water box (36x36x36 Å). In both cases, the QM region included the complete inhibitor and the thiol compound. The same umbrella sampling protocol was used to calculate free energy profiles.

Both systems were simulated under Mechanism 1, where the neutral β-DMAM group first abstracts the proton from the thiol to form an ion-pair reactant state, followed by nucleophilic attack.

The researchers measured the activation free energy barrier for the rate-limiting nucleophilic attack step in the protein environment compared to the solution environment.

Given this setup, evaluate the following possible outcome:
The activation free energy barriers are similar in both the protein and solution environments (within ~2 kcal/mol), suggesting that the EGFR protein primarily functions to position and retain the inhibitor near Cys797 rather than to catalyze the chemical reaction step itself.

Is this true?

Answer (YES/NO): NO